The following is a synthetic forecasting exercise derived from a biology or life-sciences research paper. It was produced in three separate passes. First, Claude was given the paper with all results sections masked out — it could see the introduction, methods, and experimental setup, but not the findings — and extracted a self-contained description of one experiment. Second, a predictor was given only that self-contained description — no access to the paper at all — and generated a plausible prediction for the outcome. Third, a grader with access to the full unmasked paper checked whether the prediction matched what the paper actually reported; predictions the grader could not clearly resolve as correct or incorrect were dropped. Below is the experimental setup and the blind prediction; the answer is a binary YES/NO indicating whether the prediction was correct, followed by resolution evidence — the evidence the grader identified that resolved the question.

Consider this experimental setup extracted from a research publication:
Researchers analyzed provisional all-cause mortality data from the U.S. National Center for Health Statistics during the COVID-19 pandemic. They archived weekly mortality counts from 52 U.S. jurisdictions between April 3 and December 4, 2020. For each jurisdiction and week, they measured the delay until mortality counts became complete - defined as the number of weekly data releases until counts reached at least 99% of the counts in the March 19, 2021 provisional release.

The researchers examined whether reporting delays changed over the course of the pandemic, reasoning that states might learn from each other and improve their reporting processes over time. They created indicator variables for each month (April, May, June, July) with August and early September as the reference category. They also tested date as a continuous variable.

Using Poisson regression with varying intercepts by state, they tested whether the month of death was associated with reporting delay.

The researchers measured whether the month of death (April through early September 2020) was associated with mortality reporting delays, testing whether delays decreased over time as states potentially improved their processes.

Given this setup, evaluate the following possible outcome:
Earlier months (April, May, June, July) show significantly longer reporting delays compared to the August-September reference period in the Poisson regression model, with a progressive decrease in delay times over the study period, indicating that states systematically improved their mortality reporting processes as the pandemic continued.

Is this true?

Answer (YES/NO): NO